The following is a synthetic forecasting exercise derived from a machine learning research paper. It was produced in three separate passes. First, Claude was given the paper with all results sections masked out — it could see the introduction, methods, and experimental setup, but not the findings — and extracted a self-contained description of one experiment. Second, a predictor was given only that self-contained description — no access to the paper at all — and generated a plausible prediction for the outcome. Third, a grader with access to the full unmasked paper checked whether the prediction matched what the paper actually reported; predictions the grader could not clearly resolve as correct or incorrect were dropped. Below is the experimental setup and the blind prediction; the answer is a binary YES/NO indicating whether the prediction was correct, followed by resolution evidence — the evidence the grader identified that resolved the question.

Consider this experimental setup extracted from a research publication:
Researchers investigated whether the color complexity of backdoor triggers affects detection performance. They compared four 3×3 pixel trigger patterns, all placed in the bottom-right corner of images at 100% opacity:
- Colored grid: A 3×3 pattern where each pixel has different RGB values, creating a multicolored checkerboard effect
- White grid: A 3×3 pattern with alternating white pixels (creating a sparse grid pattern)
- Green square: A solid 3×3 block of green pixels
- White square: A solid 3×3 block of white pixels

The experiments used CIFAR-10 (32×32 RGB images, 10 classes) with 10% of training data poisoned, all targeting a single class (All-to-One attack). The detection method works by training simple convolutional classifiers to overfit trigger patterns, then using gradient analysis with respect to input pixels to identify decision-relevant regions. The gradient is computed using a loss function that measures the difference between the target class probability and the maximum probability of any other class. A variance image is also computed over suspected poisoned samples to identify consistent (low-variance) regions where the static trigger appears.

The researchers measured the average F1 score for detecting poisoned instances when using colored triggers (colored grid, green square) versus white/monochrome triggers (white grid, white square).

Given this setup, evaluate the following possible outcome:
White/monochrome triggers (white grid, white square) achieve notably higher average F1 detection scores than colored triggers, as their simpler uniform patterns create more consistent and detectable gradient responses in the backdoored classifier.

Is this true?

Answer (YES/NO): NO